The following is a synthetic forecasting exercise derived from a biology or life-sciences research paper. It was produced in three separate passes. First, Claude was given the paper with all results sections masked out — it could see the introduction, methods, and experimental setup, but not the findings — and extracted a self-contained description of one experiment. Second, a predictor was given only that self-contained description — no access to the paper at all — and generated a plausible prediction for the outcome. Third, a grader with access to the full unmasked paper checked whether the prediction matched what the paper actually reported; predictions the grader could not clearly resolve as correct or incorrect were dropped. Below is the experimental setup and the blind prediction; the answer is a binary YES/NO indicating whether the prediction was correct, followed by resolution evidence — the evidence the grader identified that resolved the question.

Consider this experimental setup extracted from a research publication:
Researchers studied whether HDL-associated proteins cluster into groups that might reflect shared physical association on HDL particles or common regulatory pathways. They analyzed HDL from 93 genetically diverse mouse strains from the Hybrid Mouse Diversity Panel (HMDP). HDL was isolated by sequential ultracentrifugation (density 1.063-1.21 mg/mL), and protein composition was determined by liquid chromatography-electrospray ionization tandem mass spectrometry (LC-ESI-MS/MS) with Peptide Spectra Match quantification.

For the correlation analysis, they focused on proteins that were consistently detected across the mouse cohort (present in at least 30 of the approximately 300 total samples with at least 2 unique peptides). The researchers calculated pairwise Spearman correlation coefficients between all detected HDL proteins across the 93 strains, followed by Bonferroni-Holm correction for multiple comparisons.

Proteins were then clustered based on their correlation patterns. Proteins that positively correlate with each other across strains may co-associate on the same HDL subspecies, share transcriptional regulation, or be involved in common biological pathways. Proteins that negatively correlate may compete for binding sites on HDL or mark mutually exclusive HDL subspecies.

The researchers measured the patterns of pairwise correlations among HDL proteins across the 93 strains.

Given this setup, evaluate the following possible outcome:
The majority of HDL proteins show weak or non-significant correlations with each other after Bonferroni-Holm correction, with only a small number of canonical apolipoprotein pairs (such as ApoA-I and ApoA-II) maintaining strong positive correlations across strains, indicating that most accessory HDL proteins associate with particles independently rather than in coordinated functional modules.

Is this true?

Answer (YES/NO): NO